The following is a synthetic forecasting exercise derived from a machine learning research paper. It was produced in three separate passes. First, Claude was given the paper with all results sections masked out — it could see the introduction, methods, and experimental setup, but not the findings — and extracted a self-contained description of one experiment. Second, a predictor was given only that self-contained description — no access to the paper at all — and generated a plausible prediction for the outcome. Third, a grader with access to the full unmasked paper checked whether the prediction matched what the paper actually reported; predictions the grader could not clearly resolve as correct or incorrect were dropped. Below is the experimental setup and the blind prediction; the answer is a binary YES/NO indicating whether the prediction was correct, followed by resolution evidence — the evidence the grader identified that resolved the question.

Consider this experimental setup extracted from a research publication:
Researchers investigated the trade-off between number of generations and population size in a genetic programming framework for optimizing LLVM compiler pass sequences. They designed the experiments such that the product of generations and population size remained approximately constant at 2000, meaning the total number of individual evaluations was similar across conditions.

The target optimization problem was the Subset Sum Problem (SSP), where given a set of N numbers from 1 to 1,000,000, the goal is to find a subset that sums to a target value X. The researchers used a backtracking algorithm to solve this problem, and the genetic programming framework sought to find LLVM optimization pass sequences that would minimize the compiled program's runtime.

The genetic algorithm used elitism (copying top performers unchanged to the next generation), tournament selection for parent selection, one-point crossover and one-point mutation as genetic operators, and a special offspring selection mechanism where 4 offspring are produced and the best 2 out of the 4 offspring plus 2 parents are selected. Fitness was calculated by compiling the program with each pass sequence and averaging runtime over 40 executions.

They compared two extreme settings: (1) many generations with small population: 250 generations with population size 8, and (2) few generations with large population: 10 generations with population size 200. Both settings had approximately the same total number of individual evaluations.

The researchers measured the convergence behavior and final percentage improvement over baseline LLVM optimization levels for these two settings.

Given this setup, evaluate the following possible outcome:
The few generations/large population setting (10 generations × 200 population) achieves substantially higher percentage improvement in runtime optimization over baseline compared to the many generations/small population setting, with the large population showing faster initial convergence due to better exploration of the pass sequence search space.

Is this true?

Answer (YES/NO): YES